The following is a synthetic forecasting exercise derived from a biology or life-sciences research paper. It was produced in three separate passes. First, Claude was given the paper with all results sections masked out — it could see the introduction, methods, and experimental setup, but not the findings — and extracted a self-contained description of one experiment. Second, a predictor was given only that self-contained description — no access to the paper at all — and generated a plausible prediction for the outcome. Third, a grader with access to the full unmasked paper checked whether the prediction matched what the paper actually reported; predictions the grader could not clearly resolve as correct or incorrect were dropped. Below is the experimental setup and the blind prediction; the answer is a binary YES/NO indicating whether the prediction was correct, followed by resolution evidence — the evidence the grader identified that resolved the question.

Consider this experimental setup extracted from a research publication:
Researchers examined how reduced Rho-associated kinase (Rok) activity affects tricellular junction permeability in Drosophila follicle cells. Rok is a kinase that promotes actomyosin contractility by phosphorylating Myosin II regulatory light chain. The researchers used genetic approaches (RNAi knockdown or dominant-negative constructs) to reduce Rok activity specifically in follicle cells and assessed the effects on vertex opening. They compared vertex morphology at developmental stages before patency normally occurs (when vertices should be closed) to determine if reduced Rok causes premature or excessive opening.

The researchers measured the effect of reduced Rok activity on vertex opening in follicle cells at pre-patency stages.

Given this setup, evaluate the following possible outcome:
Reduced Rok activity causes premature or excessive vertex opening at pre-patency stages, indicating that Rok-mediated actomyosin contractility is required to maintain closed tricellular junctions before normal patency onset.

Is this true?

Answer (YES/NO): NO